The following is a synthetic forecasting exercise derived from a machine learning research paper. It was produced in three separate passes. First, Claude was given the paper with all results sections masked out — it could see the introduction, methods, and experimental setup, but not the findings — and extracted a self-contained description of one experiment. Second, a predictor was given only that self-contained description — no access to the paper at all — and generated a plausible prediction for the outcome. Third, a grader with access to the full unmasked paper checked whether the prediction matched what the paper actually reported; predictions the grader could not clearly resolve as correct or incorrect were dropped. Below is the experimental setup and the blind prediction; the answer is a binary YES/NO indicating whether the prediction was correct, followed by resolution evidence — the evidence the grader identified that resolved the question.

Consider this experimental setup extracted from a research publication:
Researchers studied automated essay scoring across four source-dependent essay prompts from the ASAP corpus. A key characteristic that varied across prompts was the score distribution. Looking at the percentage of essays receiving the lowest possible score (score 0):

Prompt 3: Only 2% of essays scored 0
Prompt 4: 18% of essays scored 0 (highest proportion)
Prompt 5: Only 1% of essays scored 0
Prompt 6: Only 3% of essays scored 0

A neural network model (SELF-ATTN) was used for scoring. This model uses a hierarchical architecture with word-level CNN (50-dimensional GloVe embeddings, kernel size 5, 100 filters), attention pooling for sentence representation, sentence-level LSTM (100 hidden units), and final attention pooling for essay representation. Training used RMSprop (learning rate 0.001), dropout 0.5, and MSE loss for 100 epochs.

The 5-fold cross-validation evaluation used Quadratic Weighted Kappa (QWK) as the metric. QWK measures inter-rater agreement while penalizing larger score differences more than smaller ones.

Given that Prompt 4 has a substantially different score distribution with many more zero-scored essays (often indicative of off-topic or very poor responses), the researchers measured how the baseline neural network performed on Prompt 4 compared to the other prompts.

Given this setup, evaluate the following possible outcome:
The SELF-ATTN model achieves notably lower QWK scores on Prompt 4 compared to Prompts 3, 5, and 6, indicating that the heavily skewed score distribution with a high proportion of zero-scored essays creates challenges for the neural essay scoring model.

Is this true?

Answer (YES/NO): NO